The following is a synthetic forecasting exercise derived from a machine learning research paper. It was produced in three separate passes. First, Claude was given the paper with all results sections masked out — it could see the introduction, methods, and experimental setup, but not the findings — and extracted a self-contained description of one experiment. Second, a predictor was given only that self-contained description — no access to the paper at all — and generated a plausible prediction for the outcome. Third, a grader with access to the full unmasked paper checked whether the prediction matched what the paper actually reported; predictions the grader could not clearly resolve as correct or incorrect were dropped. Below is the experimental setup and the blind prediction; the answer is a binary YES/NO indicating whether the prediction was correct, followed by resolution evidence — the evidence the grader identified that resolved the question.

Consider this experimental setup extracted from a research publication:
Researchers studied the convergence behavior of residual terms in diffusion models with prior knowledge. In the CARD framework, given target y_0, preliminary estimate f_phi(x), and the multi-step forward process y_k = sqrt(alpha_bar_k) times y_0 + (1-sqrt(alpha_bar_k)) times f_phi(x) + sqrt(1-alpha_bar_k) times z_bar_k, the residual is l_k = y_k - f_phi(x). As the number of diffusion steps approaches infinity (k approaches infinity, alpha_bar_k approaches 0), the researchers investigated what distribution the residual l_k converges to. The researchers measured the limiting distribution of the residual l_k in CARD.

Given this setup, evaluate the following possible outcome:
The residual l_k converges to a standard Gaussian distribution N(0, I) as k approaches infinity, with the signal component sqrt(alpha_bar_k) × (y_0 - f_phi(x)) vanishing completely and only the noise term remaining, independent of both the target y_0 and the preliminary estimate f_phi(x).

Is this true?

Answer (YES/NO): YES